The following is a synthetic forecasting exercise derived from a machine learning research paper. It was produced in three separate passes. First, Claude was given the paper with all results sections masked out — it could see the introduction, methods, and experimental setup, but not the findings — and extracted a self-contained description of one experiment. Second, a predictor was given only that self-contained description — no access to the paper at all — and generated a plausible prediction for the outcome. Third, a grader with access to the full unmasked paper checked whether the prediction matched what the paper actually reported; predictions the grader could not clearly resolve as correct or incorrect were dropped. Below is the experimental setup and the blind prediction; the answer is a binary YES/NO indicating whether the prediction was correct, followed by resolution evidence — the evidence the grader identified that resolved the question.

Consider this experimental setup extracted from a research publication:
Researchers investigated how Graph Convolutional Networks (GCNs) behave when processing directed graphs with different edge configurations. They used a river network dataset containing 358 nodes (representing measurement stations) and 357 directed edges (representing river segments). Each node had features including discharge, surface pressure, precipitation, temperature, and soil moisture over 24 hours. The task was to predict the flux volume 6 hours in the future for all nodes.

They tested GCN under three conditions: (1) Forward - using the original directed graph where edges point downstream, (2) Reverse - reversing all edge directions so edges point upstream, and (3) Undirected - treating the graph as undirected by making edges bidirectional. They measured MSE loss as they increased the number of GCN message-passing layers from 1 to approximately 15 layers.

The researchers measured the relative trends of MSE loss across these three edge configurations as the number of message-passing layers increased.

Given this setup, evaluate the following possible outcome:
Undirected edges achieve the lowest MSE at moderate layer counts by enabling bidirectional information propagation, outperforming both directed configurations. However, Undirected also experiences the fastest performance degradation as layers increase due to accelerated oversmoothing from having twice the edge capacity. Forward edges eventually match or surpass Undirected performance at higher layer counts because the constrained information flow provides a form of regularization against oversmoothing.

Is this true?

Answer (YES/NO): NO